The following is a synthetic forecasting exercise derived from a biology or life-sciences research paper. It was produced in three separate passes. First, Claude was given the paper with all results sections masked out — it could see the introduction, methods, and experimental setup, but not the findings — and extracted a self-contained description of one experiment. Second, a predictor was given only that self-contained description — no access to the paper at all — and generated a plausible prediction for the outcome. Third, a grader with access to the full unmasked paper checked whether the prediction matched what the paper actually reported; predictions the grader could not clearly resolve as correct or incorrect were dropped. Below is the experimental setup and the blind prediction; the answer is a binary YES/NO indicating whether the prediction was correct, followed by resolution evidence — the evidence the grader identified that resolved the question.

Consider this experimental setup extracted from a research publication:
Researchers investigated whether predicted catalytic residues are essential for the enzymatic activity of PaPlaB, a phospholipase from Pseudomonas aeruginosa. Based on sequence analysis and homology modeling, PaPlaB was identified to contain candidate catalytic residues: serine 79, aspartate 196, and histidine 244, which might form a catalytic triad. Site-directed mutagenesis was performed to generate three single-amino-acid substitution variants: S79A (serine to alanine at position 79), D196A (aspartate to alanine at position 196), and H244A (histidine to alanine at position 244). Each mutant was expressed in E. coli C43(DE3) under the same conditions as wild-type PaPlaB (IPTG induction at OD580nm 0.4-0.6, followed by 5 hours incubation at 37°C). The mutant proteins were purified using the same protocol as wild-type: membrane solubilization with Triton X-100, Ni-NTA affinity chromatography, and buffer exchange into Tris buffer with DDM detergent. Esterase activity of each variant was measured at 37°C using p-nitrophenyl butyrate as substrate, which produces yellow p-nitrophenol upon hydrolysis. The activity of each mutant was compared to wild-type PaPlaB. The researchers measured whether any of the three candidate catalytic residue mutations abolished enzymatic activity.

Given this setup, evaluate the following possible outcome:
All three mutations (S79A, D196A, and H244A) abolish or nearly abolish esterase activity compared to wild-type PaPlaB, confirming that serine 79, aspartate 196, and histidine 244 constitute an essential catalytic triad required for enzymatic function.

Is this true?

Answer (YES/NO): YES